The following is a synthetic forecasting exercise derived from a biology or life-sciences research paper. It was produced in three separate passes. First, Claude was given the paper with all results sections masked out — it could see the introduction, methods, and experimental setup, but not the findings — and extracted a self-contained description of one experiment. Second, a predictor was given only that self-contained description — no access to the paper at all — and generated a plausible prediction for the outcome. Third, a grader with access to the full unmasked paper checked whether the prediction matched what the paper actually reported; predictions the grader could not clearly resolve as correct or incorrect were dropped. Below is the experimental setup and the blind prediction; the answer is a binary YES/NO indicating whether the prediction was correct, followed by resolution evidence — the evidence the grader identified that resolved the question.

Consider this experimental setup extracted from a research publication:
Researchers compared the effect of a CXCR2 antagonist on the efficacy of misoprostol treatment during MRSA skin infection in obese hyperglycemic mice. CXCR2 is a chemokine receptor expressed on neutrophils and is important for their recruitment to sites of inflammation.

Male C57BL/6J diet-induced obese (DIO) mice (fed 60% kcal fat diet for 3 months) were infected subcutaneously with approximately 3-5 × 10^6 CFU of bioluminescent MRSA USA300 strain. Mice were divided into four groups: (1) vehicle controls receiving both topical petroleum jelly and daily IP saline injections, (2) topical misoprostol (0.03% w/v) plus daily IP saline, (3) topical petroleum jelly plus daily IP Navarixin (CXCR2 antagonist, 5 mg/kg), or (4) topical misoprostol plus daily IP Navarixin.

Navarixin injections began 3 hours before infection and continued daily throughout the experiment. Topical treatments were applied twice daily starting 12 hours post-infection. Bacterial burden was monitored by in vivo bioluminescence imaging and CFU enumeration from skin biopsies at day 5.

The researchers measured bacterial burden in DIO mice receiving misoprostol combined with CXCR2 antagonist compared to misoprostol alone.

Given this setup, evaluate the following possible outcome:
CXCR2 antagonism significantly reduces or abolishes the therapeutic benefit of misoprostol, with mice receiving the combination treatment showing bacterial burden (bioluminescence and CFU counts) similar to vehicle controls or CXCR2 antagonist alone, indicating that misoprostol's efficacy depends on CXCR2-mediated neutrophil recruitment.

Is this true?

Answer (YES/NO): YES